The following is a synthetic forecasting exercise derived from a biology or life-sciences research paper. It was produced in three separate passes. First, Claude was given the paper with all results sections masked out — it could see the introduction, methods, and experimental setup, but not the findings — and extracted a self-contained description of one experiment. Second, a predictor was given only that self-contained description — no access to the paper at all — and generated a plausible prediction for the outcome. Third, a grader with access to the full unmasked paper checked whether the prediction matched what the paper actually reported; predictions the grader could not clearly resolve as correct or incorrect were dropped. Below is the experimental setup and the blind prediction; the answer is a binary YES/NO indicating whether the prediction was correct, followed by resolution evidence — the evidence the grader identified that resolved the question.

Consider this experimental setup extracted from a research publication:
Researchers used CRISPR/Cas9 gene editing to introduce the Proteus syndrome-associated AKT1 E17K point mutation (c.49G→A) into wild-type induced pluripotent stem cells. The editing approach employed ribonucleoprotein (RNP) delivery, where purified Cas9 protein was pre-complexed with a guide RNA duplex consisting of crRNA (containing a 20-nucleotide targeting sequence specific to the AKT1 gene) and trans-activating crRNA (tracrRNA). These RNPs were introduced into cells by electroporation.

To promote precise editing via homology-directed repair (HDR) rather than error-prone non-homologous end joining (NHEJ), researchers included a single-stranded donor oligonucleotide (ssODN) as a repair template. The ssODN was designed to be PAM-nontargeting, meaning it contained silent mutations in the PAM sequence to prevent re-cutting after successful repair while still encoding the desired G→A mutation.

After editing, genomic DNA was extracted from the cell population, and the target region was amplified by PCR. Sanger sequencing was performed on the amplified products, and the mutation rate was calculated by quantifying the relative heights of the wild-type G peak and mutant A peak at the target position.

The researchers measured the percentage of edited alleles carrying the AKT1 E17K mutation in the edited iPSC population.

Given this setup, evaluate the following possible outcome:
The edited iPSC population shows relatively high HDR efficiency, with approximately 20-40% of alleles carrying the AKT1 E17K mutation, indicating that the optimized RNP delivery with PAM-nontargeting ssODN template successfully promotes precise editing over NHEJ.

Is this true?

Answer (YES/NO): NO